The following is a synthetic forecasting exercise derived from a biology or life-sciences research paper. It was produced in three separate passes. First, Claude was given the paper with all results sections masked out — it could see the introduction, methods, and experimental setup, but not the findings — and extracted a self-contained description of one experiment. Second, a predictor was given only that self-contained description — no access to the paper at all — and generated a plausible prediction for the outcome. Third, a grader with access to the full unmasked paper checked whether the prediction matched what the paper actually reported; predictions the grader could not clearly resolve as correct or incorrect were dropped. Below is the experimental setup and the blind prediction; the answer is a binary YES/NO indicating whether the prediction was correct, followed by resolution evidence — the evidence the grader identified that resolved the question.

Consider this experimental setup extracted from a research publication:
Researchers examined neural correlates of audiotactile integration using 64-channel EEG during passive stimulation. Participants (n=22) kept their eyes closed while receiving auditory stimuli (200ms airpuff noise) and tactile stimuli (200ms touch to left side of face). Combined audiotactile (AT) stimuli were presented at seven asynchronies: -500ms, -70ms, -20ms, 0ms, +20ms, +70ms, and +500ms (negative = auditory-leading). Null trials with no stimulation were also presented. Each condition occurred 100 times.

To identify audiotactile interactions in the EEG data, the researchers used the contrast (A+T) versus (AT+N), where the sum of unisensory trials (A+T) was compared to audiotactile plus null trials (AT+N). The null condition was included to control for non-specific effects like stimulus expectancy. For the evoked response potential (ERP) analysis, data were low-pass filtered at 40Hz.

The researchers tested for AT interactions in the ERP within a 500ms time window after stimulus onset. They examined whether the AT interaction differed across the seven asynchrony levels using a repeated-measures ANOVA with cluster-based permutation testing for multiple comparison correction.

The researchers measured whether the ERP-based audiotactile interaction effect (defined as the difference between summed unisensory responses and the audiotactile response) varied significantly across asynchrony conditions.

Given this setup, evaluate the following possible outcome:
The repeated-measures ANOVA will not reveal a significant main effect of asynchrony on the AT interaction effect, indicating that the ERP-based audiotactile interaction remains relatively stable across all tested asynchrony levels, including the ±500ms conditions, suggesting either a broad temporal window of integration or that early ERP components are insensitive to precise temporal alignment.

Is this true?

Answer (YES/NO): NO